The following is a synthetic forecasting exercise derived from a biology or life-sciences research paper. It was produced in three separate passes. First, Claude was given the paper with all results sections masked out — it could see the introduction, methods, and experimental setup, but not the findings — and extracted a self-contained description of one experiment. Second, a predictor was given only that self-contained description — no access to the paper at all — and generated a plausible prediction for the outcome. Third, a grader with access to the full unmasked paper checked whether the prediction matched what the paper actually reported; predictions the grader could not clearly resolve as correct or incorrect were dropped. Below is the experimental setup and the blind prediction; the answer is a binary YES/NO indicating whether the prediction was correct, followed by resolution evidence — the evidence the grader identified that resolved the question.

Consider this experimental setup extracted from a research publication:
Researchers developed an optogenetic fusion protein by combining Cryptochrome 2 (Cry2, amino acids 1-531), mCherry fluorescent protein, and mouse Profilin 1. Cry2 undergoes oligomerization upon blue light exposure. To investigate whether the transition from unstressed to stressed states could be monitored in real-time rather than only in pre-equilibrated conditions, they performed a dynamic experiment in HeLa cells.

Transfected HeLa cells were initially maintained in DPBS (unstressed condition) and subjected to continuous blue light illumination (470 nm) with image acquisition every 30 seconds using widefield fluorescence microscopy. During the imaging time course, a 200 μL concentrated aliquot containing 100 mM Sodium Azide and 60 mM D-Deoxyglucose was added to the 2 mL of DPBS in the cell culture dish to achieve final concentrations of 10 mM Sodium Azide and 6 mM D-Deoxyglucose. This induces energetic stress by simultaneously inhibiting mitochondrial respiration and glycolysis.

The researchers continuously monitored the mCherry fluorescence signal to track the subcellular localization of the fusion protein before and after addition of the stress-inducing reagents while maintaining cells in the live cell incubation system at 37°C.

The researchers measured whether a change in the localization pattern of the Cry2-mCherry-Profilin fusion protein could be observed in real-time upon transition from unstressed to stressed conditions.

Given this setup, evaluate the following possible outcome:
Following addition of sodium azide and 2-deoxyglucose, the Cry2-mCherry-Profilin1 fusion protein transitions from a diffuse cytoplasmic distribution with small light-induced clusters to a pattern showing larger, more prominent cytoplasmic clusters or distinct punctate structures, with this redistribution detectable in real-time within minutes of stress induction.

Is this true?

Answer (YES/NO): NO